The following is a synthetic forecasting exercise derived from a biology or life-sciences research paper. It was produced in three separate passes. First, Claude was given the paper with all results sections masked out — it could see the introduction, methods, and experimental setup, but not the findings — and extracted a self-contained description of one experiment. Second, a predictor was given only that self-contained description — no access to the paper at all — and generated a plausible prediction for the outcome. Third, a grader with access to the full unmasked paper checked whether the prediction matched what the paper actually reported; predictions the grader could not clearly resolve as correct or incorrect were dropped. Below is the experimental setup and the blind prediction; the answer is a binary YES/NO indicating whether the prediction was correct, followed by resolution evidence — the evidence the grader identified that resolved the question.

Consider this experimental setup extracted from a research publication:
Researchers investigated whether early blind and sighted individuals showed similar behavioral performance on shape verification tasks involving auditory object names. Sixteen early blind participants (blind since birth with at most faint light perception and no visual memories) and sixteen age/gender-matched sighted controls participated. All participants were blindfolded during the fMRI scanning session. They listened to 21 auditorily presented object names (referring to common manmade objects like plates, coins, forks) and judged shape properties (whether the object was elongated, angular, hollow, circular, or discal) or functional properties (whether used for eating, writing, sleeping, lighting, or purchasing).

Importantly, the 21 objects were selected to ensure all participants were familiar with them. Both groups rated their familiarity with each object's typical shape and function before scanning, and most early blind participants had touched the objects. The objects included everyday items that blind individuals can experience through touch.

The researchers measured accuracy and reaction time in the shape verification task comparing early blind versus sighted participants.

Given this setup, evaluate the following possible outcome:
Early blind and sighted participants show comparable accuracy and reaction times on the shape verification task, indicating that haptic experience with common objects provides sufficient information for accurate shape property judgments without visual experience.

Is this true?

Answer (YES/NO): YES